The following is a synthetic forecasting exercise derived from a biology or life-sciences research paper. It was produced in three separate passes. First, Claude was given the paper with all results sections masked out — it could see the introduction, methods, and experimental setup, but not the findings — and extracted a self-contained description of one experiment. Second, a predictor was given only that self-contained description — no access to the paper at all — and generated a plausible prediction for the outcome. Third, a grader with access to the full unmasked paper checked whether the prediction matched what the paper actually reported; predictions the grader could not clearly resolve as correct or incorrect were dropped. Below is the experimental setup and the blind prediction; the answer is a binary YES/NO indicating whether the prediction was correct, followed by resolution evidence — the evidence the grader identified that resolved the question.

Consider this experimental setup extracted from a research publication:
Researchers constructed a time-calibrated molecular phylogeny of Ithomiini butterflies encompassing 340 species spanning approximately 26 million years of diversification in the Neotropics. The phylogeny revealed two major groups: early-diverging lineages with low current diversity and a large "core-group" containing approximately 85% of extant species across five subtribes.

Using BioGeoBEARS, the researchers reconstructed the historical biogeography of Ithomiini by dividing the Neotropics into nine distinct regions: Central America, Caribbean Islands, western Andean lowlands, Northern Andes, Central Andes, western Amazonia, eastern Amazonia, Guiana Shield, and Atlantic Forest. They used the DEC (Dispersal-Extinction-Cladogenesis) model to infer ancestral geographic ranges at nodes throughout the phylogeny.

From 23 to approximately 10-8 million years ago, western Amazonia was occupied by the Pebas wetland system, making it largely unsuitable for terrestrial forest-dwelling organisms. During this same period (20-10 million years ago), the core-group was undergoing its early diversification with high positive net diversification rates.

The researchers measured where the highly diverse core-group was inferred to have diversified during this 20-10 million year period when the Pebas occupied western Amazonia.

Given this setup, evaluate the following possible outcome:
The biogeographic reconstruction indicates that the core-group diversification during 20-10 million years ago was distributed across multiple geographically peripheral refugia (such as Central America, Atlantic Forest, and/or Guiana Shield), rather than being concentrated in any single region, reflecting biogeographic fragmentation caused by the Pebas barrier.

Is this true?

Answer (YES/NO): NO